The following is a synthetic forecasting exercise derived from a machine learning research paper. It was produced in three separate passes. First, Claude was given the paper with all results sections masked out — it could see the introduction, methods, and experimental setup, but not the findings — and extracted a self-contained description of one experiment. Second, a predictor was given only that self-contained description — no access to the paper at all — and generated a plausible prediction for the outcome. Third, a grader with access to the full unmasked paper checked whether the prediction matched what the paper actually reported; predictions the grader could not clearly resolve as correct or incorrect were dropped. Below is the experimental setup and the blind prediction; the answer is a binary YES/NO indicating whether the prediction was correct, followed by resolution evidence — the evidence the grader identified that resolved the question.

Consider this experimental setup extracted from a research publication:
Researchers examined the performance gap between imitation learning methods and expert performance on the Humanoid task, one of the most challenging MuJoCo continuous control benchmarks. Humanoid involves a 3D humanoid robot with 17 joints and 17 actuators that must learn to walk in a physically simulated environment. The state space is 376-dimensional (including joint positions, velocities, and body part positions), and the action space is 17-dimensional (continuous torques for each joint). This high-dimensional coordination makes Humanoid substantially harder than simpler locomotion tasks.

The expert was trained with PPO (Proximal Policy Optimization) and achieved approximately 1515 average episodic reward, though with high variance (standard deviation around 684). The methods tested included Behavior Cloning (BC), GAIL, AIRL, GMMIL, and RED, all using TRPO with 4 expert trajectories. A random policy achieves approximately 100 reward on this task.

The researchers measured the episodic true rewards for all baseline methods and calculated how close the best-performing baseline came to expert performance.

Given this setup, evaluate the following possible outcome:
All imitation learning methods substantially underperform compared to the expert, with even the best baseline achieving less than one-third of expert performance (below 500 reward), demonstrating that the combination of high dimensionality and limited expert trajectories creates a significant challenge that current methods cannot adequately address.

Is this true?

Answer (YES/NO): YES